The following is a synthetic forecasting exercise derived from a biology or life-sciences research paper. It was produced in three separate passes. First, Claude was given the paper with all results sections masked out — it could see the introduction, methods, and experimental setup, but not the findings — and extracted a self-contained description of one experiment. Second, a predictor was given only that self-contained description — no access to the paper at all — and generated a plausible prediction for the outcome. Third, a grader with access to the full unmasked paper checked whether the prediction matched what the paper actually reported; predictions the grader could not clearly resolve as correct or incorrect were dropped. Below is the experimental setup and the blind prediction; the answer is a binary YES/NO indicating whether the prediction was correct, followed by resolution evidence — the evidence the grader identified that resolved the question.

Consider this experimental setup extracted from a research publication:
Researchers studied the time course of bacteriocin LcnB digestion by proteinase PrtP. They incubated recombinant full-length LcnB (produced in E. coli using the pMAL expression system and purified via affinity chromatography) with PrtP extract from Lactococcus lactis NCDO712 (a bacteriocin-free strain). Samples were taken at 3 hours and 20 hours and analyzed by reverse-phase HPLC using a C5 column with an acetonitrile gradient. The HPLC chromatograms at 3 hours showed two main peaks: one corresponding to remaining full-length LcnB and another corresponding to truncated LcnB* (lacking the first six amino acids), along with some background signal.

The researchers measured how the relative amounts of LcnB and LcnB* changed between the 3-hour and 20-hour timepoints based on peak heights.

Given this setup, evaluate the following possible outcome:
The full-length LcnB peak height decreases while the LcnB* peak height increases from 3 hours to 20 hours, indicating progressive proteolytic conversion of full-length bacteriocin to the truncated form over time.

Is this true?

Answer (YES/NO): NO